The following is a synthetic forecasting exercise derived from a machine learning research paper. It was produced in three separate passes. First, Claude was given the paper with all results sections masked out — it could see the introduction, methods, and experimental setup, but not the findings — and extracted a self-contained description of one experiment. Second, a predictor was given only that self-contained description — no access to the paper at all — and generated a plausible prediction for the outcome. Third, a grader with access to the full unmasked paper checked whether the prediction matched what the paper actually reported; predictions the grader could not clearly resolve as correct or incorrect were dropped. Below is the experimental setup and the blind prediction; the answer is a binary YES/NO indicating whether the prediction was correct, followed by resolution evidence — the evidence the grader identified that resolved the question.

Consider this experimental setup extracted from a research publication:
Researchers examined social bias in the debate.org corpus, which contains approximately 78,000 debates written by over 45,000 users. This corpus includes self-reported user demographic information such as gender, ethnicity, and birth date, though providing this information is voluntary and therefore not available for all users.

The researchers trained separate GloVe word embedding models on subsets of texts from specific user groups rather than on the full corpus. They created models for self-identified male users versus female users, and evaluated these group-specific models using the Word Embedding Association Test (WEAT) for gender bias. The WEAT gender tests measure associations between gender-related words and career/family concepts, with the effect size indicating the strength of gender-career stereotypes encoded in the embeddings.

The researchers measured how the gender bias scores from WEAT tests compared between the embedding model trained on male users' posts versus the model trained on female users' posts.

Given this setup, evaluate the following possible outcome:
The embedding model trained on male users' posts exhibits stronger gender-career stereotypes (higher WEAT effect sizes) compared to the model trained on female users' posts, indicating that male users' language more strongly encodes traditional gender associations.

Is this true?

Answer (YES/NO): YES